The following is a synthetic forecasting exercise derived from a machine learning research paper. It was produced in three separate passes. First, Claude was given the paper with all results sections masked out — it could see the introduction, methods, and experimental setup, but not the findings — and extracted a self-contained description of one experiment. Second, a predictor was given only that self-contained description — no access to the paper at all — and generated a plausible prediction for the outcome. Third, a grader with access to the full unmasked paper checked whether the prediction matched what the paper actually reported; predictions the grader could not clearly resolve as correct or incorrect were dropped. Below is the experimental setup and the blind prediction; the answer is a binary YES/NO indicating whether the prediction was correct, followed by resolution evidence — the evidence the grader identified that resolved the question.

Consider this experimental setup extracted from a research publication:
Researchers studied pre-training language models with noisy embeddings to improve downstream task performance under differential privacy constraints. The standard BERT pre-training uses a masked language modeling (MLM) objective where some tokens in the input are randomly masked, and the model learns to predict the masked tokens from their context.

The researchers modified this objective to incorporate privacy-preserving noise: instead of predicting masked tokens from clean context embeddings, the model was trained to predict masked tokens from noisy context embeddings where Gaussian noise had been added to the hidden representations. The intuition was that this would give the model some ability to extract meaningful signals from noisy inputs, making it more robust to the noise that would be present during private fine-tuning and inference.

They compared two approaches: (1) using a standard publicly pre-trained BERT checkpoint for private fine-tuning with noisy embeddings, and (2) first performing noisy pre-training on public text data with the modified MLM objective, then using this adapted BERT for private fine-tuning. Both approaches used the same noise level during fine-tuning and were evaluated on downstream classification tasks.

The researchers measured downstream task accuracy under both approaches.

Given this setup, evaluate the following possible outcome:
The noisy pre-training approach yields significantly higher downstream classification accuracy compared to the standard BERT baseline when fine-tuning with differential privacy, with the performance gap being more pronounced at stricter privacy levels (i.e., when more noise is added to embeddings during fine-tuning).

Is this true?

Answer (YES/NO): NO